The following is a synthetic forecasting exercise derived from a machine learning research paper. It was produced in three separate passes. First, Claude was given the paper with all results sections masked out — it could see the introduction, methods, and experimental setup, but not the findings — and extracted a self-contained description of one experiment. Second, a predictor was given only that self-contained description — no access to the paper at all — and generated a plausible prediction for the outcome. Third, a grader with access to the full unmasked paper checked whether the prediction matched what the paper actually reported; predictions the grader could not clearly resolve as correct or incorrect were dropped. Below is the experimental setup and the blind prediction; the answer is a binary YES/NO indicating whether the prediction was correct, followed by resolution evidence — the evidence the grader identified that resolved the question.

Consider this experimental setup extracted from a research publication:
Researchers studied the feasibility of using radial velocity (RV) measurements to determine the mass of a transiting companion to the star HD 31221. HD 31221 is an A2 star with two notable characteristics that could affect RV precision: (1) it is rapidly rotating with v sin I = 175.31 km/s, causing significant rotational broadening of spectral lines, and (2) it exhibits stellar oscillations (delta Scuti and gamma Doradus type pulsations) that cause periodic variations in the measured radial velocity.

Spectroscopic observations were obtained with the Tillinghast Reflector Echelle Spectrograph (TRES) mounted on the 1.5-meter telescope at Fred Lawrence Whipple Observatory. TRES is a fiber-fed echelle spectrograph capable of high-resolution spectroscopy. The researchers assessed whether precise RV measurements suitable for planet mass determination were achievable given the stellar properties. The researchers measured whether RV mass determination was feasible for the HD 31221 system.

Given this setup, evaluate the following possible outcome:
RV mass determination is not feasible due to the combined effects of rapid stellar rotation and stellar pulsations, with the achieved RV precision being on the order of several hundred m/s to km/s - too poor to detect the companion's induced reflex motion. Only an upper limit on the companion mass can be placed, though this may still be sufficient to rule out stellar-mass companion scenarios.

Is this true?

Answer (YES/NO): NO